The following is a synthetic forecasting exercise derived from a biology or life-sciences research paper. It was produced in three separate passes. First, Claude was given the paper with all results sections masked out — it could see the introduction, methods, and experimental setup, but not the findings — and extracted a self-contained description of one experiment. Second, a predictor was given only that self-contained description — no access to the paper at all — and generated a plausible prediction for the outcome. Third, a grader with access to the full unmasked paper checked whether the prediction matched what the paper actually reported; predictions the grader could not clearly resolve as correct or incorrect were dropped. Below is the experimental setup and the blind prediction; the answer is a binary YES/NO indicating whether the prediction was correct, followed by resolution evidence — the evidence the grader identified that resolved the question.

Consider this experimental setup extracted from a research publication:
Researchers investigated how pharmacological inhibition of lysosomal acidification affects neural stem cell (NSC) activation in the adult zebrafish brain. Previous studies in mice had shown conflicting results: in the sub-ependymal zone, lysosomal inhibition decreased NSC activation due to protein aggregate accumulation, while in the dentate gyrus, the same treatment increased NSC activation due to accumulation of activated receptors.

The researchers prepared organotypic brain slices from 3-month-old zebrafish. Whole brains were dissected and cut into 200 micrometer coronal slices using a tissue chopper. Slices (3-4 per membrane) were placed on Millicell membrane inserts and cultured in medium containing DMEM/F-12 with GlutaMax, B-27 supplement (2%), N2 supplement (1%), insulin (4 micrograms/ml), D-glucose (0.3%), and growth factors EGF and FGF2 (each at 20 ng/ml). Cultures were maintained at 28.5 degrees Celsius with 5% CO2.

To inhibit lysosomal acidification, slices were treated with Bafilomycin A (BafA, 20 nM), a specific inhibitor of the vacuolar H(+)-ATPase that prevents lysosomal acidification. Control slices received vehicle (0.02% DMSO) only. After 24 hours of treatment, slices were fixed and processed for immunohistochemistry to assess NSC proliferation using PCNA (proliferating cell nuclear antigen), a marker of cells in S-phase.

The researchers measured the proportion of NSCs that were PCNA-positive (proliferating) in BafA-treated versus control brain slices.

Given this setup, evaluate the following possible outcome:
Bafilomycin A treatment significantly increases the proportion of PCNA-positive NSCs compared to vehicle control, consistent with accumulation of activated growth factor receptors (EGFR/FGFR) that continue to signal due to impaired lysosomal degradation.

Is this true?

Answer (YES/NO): YES